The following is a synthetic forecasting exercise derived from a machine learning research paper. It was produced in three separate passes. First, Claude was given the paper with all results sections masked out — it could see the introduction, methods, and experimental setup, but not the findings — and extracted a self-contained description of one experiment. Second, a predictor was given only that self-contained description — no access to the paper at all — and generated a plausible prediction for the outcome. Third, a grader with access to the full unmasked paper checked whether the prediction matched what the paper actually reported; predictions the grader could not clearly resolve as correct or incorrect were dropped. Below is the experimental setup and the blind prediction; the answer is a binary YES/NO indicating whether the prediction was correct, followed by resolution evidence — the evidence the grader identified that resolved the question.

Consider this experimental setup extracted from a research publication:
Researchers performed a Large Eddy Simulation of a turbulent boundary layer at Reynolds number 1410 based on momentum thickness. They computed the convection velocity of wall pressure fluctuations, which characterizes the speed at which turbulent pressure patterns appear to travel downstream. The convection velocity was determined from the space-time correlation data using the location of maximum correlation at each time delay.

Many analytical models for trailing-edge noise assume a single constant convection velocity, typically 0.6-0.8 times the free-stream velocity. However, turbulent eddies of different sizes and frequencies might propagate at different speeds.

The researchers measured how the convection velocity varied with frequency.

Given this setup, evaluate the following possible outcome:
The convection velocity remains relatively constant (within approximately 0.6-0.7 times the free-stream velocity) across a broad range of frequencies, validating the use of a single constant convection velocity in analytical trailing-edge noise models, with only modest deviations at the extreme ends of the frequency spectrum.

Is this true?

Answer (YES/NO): NO